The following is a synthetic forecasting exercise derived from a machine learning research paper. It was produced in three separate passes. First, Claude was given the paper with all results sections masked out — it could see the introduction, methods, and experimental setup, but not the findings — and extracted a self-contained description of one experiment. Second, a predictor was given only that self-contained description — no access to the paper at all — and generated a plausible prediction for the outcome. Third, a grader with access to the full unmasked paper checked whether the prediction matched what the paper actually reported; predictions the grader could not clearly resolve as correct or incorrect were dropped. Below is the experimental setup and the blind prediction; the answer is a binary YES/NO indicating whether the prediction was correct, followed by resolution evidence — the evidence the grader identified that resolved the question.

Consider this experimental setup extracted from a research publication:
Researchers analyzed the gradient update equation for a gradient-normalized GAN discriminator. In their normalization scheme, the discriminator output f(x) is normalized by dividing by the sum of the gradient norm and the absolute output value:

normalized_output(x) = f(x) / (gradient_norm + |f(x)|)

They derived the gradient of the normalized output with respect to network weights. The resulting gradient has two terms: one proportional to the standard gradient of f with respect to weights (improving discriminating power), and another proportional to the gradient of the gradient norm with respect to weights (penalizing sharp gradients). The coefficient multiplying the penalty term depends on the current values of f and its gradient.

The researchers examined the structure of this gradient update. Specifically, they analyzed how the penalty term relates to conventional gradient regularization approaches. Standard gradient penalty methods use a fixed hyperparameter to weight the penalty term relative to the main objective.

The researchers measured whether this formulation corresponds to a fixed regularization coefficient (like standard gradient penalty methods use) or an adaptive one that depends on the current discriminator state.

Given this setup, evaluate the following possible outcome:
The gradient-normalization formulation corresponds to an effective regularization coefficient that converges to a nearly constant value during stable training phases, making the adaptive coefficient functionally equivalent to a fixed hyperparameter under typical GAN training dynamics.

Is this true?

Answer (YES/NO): NO